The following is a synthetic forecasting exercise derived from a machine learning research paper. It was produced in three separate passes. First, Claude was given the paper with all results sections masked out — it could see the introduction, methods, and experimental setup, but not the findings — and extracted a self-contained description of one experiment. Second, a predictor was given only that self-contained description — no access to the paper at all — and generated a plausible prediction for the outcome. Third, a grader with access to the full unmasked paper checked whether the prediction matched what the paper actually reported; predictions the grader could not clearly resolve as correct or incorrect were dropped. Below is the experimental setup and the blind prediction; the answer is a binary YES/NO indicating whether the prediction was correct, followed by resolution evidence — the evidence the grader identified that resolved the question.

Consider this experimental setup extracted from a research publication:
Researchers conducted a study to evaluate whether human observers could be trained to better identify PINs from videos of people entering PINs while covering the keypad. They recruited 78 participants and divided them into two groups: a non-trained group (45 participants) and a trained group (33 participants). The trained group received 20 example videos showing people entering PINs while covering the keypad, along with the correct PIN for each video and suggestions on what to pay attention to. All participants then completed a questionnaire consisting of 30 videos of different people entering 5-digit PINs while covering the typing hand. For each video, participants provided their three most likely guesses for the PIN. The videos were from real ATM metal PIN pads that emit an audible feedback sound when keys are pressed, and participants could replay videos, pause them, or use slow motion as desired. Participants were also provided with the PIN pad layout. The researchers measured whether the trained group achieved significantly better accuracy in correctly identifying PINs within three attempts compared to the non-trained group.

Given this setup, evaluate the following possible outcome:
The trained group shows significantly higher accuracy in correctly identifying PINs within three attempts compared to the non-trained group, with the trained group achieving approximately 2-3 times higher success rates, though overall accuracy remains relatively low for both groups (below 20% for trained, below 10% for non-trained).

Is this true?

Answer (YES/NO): NO